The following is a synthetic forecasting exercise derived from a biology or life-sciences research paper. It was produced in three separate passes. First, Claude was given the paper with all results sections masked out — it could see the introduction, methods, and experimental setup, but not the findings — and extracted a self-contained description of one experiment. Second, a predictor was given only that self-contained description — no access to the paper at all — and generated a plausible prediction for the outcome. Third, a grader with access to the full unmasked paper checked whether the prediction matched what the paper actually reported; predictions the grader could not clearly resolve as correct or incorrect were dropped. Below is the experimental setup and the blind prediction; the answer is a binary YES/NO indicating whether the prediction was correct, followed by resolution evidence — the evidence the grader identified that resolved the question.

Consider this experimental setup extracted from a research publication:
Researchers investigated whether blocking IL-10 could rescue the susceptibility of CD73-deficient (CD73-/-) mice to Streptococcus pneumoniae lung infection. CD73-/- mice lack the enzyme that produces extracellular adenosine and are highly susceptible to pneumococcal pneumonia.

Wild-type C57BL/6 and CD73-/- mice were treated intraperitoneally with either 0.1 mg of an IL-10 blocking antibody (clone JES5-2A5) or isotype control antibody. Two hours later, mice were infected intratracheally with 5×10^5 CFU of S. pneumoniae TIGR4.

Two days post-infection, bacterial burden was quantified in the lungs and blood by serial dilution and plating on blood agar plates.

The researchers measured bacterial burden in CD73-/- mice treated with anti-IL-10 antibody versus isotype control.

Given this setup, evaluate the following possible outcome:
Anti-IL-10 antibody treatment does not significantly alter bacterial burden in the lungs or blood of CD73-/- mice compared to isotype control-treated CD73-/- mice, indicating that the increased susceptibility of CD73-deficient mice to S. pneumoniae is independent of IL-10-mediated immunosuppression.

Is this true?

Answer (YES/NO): NO